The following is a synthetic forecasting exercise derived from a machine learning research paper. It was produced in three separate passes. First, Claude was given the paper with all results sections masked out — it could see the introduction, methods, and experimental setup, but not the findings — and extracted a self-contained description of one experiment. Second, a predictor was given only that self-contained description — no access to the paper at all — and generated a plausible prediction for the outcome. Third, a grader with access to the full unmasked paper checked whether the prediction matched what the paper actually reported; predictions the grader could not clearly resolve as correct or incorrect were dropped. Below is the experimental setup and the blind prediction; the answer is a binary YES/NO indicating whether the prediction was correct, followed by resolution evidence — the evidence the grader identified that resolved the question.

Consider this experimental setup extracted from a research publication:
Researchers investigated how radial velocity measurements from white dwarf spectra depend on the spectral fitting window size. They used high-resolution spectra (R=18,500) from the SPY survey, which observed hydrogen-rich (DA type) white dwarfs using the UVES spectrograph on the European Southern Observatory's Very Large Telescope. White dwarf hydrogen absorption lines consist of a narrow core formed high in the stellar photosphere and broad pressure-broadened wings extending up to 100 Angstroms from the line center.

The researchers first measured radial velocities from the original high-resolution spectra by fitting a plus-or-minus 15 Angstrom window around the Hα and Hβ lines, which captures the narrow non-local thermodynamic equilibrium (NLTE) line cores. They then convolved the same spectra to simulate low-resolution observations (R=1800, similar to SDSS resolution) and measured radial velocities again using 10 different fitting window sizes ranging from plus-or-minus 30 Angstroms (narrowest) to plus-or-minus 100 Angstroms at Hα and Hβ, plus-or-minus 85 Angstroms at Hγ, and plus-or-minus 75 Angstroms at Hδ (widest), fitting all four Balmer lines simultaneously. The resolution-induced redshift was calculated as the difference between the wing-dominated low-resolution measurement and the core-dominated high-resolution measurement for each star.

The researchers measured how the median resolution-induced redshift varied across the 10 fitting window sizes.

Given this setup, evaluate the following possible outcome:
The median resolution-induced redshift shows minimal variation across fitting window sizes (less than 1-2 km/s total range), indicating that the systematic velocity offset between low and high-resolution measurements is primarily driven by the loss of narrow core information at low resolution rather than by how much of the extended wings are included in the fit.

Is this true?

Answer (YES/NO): NO